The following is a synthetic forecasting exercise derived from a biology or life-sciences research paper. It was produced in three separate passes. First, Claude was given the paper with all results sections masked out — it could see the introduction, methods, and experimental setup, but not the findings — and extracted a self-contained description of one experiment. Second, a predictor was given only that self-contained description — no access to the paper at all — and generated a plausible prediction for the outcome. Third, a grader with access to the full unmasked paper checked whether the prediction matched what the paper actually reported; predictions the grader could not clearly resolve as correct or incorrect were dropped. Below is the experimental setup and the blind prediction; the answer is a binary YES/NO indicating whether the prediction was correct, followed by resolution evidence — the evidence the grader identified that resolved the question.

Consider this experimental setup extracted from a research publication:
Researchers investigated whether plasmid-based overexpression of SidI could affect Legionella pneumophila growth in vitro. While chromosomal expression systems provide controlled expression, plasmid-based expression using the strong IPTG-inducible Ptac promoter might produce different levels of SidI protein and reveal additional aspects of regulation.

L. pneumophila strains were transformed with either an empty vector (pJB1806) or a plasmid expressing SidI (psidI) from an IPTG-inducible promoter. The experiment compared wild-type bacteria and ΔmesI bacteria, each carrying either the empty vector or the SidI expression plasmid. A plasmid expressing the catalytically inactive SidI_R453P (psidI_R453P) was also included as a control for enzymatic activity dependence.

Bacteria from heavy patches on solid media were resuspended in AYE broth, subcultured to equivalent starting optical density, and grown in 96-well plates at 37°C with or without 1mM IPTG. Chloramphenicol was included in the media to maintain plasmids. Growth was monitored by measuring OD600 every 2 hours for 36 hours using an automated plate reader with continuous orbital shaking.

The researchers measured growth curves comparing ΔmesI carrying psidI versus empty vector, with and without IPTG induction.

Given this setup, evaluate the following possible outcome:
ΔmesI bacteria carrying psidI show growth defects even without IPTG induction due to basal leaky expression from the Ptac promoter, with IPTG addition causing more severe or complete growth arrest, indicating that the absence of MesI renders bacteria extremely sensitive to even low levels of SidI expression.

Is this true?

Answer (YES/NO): NO